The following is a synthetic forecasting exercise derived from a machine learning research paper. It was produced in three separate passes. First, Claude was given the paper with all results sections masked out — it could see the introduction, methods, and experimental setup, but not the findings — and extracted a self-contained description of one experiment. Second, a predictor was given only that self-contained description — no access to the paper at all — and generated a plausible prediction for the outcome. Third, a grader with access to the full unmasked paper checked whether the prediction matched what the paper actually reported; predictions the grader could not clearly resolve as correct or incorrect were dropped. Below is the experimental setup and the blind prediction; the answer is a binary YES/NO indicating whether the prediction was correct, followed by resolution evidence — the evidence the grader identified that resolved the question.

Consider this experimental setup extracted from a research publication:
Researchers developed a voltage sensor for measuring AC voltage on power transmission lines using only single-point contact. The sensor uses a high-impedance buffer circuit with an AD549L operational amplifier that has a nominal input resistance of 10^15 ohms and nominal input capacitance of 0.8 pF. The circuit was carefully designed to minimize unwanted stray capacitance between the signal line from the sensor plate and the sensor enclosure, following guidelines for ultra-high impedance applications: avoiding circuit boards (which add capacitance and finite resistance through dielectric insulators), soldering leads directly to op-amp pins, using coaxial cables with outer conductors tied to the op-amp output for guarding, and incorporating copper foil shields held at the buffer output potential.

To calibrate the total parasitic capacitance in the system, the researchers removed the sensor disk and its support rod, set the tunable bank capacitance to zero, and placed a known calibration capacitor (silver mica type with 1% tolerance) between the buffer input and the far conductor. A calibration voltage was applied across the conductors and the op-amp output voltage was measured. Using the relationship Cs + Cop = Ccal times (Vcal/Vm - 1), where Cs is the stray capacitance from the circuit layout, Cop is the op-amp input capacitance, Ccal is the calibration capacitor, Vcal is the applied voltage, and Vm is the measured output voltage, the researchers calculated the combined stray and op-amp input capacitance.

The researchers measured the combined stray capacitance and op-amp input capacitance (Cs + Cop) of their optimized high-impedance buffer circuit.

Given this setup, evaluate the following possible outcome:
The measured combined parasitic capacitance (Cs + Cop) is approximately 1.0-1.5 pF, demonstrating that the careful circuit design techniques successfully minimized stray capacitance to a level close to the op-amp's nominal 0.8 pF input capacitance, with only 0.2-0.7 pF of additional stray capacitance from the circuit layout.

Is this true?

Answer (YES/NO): NO